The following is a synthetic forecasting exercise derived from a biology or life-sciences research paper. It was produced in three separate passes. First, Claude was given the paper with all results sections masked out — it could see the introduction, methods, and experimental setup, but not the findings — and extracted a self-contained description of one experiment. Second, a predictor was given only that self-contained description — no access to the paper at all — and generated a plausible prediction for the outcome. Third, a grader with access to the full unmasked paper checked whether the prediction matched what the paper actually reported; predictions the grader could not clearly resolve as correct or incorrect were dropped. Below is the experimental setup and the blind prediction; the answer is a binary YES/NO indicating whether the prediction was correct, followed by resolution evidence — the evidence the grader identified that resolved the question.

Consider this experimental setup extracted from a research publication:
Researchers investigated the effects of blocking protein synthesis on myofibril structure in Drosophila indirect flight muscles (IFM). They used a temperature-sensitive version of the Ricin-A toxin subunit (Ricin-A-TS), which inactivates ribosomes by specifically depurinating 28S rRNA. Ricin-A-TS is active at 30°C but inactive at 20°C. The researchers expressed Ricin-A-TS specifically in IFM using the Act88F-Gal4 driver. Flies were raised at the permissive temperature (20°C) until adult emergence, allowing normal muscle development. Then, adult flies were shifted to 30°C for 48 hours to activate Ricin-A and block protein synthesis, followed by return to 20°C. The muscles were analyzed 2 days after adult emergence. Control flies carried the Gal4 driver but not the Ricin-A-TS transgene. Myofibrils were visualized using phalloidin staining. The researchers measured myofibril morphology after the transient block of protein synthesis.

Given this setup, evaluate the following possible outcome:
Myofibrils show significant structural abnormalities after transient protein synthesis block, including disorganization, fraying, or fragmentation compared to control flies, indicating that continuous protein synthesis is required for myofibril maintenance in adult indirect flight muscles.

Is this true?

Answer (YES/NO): NO